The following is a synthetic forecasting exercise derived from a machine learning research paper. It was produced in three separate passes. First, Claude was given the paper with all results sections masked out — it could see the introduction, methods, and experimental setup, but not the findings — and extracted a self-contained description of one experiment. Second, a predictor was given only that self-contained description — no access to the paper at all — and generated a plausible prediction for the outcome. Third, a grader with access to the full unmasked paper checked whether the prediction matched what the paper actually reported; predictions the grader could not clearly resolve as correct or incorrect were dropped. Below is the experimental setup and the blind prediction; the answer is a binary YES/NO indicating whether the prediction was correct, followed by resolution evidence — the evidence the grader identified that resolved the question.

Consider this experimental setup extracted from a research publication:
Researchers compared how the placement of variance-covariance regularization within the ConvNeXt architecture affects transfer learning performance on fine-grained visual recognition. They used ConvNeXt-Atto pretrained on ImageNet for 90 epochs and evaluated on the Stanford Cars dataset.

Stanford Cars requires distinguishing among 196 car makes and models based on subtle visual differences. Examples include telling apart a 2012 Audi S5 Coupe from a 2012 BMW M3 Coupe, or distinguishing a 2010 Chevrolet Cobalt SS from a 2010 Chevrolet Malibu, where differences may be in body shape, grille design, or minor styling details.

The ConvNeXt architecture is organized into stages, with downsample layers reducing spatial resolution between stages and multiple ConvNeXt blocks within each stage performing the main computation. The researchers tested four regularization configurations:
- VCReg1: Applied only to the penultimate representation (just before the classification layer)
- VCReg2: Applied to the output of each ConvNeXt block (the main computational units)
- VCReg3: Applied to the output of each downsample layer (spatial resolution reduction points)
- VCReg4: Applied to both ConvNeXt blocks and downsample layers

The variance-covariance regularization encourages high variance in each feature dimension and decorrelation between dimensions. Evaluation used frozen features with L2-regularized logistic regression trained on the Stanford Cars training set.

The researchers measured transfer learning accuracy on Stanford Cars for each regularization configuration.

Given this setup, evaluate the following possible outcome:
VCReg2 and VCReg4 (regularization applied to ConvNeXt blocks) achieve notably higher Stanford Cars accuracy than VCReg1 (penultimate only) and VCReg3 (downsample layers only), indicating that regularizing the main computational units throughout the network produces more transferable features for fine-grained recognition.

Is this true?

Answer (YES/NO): YES